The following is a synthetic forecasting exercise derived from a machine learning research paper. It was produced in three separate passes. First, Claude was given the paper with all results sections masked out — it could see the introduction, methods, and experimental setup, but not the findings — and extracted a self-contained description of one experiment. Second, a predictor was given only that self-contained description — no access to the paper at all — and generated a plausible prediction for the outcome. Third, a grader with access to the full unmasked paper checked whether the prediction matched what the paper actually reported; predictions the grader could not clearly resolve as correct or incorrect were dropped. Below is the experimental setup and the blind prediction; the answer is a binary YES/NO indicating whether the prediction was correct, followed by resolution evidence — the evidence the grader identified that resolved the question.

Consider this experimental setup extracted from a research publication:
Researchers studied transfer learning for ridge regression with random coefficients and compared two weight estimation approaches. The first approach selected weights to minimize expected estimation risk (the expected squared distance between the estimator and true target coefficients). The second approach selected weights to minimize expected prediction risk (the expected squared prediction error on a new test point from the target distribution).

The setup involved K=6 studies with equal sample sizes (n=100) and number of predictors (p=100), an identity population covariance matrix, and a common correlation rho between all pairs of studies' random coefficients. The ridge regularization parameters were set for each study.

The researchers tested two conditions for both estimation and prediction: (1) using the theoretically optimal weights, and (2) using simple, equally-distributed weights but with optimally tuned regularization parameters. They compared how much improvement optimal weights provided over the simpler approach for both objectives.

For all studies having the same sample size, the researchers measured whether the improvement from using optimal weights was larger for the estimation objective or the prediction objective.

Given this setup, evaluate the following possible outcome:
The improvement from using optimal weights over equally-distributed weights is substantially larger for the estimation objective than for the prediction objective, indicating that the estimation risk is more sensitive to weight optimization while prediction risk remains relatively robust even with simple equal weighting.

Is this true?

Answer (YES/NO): YES